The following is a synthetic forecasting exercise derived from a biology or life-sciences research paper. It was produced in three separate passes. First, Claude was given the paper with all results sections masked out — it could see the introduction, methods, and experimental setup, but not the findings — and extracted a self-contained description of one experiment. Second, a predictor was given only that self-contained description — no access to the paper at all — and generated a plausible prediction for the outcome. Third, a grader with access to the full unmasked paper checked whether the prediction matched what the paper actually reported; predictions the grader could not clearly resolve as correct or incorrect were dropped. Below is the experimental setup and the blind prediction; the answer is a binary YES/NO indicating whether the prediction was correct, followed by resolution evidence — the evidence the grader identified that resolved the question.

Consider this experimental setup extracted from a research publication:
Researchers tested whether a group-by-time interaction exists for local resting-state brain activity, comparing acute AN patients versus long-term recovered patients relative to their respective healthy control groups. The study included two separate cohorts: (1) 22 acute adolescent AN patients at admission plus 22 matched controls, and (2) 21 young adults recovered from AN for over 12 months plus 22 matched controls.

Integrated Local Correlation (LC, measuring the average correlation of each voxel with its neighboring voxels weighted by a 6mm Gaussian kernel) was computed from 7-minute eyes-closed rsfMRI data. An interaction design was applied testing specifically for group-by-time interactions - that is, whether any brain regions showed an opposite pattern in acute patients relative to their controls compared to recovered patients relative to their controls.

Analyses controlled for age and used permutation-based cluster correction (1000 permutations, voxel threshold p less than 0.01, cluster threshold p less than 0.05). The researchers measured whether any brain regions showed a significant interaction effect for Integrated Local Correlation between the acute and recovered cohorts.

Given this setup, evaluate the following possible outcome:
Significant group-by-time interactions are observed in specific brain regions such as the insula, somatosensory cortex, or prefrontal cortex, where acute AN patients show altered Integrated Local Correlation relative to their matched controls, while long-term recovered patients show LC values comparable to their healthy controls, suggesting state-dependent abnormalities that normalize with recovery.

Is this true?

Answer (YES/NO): NO